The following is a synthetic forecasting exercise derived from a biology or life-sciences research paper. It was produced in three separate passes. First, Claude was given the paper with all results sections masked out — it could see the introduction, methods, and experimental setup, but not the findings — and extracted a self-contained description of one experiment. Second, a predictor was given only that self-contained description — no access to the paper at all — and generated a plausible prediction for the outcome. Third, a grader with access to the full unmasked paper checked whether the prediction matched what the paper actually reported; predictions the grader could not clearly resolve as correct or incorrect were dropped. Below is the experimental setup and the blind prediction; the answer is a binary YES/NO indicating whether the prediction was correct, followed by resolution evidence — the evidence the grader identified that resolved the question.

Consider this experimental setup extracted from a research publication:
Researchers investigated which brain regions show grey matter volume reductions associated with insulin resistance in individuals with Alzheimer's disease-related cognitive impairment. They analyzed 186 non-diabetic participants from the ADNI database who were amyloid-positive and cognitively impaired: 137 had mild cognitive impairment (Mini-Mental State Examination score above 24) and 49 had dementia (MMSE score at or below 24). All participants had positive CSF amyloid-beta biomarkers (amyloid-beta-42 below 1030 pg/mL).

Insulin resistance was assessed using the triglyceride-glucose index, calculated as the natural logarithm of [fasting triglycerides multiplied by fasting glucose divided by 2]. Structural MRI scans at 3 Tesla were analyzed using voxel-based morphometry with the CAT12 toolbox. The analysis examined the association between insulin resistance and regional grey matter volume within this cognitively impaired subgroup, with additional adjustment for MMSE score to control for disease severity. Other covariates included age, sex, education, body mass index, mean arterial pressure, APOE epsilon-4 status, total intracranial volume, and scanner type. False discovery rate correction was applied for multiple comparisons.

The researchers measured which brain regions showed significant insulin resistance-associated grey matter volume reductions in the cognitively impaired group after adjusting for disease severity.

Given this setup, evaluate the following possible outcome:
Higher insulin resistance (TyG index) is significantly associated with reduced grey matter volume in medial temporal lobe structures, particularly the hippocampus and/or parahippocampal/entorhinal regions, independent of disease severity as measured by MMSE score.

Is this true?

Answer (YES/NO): YES